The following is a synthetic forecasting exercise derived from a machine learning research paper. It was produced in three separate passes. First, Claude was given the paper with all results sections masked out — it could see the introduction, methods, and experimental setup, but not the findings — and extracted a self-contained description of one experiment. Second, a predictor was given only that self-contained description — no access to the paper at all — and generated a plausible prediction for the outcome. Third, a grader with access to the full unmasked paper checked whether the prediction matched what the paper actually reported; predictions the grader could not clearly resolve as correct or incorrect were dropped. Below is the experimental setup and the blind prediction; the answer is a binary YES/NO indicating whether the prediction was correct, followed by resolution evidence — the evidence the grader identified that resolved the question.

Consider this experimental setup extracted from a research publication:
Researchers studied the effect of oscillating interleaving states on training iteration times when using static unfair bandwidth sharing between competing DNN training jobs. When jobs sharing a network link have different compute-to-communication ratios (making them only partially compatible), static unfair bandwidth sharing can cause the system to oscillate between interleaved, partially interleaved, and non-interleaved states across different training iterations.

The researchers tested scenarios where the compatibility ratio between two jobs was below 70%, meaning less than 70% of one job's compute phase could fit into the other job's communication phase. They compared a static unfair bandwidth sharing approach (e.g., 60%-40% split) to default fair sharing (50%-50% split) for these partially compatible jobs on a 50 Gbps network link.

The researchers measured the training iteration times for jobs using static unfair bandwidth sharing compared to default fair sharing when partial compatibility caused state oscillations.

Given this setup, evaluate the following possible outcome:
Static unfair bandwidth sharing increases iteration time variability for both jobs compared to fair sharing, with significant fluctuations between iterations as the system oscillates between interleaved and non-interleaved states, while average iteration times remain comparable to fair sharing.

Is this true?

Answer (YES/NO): NO